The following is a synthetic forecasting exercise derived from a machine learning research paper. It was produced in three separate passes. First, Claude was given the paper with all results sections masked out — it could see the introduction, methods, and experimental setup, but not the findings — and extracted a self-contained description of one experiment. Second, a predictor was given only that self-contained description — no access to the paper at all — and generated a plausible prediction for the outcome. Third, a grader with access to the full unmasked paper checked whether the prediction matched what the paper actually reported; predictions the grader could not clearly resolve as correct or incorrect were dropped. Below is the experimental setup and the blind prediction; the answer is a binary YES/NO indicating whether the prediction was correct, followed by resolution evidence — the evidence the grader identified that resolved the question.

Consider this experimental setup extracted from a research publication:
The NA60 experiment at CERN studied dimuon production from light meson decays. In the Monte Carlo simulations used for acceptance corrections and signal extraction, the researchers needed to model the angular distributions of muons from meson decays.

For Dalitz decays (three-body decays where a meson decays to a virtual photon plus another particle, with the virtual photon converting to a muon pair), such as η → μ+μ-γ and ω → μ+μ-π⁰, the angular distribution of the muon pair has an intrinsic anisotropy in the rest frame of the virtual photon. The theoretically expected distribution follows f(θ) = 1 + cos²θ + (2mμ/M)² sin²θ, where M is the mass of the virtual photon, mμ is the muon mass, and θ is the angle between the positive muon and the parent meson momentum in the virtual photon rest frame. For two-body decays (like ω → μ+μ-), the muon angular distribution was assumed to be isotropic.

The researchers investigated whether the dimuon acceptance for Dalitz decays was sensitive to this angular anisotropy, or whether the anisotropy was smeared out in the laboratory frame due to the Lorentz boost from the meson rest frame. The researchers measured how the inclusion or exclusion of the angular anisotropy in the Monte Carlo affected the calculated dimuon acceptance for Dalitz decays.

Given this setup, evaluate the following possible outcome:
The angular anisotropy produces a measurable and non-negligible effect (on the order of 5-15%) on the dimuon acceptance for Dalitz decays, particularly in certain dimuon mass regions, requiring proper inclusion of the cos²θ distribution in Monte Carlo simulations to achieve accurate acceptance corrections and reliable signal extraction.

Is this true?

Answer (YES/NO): NO